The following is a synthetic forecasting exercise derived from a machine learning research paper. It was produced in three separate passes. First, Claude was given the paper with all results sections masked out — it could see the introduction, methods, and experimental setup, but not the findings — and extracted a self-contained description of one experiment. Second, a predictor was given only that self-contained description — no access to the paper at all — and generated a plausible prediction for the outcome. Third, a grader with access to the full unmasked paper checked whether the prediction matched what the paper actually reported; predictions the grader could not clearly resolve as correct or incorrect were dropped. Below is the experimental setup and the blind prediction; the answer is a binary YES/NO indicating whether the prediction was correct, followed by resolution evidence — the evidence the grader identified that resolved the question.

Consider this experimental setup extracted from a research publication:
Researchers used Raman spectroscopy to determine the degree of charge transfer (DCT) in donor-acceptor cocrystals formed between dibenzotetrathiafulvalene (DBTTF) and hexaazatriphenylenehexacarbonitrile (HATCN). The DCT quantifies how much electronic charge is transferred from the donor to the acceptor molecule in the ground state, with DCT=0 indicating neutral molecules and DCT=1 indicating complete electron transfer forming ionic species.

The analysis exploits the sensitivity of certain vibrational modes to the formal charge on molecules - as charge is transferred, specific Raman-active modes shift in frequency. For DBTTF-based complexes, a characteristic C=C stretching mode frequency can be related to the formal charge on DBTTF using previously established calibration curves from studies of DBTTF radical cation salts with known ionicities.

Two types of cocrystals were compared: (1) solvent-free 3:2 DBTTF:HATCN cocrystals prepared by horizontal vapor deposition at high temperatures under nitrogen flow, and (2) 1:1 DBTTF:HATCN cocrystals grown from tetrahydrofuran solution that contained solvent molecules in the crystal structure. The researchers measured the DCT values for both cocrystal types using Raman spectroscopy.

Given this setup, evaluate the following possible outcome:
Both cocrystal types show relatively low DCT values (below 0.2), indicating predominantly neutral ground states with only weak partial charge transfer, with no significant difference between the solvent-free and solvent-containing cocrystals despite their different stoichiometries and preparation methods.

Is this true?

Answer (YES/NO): YES